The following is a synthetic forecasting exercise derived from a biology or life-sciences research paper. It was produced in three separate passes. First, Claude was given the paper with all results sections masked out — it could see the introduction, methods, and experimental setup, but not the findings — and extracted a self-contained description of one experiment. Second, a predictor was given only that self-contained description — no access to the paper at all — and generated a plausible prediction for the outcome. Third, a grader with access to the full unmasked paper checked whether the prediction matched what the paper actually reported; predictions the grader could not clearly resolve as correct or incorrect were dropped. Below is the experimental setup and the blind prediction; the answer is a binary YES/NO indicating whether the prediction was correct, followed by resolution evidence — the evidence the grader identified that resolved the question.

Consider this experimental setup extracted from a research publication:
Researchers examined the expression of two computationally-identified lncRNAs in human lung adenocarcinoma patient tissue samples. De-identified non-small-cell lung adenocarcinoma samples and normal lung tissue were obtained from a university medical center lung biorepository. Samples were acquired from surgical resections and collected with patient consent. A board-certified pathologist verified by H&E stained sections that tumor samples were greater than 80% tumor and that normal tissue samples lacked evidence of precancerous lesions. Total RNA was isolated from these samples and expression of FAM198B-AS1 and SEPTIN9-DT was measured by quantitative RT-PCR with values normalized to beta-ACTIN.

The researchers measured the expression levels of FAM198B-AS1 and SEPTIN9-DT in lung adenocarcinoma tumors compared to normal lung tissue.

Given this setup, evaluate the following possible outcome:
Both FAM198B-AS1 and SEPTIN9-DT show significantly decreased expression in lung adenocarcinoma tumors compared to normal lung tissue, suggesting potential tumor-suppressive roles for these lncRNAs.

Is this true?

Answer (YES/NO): YES